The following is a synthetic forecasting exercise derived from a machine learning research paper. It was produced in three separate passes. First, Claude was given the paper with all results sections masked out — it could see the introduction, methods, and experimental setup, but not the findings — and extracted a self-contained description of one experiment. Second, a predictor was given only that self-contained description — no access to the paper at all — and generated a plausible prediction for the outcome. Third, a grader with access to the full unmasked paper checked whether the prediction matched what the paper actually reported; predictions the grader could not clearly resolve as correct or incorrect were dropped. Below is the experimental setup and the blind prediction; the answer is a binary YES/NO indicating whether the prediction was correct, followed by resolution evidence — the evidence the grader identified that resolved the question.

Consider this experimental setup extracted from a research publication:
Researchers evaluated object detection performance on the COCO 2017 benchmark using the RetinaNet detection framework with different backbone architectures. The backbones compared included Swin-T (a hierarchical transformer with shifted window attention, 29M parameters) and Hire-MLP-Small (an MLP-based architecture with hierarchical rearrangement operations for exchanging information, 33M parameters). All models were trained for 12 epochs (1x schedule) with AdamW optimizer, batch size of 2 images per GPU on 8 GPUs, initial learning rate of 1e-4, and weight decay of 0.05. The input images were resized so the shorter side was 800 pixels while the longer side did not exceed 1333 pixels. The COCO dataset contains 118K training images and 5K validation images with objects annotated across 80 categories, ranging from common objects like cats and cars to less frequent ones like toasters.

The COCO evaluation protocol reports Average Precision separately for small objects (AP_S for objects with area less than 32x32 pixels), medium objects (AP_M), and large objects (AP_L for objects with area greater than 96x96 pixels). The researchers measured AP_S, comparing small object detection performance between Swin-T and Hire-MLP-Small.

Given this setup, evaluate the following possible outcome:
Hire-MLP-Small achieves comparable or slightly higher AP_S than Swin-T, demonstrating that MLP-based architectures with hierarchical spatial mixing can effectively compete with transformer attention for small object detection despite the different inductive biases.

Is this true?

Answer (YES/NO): YES